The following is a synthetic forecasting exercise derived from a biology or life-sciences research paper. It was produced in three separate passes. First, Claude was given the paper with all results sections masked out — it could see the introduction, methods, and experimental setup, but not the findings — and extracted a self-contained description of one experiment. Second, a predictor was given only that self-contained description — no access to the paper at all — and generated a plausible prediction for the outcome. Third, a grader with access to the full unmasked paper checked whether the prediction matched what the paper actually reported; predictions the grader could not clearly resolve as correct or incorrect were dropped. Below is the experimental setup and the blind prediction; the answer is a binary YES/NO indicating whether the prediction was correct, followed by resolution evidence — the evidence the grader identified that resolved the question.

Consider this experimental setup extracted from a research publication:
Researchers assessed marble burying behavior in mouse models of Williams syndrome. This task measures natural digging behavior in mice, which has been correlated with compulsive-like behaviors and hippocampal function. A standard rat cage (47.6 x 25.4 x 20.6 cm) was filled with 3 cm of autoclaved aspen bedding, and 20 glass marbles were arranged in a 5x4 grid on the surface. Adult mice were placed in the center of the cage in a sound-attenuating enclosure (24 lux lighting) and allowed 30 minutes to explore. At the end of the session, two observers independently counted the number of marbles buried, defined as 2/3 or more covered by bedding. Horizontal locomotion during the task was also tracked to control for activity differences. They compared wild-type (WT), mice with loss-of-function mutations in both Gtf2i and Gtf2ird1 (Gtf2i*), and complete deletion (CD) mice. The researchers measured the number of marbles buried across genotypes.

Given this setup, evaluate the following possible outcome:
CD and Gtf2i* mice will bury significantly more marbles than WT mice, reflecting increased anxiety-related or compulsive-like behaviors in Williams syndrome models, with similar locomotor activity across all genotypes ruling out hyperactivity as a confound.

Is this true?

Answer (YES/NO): NO